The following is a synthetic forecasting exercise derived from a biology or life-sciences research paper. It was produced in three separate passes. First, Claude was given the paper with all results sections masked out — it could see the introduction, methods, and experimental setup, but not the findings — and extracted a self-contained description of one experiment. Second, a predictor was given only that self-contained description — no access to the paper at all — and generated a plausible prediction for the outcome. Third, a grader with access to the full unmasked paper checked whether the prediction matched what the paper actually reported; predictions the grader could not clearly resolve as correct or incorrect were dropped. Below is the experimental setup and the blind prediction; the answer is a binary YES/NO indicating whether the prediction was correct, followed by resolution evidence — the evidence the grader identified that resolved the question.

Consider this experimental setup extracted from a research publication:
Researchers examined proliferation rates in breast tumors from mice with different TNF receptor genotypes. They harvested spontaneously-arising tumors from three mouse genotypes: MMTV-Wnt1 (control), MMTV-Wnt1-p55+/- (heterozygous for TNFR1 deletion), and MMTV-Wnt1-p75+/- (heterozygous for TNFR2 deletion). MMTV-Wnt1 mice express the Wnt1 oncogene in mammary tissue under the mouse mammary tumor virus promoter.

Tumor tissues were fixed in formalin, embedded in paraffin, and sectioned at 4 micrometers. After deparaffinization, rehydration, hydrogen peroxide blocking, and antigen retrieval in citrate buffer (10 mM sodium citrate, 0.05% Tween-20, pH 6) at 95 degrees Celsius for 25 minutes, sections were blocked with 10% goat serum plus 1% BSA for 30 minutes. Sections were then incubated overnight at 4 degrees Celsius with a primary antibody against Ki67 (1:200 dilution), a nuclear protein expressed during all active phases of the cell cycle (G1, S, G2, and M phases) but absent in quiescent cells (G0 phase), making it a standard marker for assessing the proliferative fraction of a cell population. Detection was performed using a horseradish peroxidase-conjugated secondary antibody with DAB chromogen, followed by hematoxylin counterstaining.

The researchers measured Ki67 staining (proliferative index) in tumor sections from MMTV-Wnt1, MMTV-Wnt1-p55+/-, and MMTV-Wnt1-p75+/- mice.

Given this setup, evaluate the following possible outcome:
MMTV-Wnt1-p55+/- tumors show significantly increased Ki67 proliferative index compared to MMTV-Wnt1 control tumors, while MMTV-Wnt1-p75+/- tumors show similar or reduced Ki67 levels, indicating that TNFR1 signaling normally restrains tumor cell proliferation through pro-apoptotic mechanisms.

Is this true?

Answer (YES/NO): NO